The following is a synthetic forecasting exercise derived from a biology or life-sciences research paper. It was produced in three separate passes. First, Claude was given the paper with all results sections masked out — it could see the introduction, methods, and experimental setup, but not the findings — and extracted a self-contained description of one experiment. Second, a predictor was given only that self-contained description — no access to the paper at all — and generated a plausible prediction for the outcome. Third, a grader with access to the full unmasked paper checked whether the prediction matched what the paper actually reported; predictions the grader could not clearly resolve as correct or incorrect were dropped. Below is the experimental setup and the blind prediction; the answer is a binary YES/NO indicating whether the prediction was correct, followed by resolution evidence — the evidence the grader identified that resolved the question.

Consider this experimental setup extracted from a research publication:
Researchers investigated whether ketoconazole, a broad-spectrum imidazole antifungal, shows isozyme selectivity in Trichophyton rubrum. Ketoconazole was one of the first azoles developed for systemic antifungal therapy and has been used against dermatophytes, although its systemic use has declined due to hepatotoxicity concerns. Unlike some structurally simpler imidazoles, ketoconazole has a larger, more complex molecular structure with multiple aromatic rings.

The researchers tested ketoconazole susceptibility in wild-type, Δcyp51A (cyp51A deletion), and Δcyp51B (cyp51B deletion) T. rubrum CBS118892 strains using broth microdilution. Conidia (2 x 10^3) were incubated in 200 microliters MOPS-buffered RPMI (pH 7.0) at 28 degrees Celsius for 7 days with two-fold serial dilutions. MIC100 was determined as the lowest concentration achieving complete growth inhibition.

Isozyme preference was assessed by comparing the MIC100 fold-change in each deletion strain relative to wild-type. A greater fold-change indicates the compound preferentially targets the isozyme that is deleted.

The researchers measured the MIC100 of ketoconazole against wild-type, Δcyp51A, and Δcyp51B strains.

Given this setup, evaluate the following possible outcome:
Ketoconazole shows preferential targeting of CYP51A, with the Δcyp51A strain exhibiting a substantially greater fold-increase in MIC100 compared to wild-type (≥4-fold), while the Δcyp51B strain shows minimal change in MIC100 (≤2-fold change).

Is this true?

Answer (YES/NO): NO